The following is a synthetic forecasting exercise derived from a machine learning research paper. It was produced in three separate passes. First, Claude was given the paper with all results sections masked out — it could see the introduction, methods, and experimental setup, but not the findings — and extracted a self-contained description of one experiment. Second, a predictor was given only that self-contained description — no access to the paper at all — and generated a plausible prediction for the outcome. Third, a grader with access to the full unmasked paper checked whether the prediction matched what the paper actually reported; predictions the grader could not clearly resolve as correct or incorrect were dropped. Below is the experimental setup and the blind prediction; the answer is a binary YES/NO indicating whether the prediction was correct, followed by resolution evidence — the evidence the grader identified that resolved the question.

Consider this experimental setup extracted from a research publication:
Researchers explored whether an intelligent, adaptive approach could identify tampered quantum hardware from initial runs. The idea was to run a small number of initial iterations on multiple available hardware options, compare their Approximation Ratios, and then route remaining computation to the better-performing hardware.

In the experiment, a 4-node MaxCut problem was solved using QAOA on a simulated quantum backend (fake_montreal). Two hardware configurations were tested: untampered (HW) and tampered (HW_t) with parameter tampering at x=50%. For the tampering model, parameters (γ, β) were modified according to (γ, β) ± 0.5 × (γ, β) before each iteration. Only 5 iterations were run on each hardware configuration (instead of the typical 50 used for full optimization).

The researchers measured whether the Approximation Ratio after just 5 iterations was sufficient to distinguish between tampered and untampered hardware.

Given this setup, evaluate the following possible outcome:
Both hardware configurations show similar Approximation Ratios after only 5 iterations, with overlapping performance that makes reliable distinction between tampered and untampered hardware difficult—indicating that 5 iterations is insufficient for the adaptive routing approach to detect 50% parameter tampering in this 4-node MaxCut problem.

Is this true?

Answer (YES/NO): NO